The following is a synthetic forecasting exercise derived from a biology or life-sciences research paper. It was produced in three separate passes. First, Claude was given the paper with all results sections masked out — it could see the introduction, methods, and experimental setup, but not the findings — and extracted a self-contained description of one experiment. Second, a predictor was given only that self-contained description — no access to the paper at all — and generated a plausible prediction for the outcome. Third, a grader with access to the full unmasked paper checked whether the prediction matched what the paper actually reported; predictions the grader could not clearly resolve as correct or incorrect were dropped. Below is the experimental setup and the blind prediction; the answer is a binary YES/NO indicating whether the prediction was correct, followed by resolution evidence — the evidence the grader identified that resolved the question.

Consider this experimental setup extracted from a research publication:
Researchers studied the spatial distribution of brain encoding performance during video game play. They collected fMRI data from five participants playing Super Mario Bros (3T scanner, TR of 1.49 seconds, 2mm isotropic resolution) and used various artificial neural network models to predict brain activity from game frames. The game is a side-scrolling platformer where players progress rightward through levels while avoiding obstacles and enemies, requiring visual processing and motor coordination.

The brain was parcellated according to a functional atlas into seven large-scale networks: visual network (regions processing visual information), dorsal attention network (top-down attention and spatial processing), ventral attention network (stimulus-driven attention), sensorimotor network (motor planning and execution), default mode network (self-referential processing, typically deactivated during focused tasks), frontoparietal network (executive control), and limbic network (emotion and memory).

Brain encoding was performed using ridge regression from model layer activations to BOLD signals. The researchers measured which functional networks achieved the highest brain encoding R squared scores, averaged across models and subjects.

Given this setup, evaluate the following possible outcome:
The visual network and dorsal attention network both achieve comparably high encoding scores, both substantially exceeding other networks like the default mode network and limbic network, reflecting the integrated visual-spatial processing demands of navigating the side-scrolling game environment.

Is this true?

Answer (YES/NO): YES